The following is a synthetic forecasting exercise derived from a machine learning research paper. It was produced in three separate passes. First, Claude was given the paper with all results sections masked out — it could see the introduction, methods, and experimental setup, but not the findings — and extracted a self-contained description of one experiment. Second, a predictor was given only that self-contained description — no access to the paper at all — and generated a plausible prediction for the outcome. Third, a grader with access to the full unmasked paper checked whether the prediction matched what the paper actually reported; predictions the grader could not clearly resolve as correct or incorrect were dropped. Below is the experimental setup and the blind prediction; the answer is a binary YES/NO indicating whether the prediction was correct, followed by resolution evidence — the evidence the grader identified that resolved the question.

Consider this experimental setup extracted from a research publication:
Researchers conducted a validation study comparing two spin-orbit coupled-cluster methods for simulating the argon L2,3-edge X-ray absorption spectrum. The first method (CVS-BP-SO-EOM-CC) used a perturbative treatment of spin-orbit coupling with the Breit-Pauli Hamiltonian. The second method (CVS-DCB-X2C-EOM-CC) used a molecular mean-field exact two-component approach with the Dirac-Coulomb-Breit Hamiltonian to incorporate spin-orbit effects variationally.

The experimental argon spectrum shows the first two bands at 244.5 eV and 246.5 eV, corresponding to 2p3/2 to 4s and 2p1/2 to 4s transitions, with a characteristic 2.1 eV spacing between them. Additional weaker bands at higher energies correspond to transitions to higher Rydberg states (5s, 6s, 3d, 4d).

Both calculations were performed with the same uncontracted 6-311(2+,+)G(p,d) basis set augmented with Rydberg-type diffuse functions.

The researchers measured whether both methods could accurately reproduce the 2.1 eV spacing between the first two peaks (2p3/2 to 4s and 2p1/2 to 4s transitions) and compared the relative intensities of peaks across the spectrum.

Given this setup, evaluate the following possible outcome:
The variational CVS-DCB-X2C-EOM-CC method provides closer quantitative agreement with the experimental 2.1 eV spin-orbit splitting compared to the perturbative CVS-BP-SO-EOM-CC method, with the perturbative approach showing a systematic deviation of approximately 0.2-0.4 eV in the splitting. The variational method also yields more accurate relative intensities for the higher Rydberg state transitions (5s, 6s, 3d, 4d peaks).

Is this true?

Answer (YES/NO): NO